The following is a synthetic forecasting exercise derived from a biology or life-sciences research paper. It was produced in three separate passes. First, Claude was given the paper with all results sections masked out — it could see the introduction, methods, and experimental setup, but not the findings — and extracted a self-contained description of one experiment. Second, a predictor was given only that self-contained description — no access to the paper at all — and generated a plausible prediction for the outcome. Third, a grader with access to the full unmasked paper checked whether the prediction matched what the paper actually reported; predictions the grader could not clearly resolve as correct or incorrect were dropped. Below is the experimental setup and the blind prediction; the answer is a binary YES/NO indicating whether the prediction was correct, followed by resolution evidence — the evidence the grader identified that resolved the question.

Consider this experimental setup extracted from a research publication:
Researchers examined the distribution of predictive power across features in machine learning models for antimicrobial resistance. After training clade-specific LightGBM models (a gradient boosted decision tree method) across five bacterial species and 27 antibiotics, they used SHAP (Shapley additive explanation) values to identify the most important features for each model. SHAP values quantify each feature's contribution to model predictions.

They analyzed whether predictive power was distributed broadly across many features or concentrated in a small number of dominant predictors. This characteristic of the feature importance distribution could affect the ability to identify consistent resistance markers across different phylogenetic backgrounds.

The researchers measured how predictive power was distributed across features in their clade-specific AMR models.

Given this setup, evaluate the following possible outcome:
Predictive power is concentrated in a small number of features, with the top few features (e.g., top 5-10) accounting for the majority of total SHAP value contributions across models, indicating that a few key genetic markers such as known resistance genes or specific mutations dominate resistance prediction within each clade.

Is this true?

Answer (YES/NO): YES